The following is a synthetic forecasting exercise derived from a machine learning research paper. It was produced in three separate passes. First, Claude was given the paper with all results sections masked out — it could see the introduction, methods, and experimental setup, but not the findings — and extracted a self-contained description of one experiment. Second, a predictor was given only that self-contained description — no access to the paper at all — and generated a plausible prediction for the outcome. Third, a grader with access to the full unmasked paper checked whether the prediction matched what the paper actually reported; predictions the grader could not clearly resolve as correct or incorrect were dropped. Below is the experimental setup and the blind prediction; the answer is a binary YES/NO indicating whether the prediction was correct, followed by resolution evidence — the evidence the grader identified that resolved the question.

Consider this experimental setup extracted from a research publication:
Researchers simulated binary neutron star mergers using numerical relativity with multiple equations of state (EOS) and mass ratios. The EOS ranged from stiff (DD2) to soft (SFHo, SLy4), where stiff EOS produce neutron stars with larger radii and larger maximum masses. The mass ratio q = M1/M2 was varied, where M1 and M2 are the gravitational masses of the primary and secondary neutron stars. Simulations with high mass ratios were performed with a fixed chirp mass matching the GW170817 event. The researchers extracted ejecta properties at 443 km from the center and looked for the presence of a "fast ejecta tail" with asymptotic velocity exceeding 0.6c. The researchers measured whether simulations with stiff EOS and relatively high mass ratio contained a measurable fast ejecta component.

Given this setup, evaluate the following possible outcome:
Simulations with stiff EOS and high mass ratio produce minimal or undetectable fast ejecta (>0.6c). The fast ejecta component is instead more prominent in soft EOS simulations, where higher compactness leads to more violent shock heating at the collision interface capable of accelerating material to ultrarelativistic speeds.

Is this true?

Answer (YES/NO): YES